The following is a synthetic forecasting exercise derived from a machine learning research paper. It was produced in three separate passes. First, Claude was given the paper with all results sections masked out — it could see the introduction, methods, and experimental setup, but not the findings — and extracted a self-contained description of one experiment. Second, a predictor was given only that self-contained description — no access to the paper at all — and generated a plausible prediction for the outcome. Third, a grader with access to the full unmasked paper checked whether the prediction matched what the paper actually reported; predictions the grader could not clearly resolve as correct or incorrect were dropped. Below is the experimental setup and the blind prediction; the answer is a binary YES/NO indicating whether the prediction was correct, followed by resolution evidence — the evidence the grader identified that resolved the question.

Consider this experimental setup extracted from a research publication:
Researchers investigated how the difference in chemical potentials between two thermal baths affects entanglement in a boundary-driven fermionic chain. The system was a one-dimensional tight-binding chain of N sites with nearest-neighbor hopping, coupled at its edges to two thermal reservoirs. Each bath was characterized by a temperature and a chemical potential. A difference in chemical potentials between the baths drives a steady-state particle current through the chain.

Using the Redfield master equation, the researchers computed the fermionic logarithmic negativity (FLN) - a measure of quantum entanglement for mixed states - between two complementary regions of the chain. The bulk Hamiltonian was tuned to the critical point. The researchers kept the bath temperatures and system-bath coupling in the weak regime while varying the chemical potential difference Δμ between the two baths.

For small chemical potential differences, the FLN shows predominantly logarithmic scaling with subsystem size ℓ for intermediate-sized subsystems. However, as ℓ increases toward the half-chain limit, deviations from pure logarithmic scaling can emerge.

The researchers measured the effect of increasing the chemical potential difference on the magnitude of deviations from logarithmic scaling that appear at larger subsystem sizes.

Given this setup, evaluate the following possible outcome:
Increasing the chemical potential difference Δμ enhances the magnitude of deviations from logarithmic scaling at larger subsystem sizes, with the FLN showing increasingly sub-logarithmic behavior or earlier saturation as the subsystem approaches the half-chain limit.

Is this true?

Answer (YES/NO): NO